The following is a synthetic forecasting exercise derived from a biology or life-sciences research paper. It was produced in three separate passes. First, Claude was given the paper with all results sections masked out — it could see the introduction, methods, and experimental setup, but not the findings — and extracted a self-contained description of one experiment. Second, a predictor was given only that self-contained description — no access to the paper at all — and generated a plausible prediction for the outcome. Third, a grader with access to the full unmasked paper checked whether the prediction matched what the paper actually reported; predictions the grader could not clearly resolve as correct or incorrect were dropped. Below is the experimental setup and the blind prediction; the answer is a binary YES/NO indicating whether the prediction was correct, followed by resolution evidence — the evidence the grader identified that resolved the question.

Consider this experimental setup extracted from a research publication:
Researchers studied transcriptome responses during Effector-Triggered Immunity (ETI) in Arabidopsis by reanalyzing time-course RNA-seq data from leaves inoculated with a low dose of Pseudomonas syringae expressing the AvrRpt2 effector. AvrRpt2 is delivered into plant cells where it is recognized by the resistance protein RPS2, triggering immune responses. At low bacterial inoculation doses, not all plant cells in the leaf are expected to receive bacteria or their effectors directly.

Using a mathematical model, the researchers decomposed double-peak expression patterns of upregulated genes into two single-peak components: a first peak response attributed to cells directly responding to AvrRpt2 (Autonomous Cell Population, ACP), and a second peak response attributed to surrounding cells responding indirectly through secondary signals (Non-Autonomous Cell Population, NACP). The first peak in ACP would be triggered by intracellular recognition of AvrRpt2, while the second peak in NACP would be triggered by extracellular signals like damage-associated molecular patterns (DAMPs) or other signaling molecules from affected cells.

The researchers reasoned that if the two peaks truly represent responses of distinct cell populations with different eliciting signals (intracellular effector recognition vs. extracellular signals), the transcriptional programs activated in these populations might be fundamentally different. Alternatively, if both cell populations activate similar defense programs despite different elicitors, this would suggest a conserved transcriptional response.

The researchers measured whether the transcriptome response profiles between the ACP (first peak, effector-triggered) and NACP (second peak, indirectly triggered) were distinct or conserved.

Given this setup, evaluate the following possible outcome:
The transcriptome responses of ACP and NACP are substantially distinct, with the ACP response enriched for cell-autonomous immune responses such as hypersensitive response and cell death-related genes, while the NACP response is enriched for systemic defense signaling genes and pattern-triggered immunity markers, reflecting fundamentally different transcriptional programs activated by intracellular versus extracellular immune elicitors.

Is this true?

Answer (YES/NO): NO